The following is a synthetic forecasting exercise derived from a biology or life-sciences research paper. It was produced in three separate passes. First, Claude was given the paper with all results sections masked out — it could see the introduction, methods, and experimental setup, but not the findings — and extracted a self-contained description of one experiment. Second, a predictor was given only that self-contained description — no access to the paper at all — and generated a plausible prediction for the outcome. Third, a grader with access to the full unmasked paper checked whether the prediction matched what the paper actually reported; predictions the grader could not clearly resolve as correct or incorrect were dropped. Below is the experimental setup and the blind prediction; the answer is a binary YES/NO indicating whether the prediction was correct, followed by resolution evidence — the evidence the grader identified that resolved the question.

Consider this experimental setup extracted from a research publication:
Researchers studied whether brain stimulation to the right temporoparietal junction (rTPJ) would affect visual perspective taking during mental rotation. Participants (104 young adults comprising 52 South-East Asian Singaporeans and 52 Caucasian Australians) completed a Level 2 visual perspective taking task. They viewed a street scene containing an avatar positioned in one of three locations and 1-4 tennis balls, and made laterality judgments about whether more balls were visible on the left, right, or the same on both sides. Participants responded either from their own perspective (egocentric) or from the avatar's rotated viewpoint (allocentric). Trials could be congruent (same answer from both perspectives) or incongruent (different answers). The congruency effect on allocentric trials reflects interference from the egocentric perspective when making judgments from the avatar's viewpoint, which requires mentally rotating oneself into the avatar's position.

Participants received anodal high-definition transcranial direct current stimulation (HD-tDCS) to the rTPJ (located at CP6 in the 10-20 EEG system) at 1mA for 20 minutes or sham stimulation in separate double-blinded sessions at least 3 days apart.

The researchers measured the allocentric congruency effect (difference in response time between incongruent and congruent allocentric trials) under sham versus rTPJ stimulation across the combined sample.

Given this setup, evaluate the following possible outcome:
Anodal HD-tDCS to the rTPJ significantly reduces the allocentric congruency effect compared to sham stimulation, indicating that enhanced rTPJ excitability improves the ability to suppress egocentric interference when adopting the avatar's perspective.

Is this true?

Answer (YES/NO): YES